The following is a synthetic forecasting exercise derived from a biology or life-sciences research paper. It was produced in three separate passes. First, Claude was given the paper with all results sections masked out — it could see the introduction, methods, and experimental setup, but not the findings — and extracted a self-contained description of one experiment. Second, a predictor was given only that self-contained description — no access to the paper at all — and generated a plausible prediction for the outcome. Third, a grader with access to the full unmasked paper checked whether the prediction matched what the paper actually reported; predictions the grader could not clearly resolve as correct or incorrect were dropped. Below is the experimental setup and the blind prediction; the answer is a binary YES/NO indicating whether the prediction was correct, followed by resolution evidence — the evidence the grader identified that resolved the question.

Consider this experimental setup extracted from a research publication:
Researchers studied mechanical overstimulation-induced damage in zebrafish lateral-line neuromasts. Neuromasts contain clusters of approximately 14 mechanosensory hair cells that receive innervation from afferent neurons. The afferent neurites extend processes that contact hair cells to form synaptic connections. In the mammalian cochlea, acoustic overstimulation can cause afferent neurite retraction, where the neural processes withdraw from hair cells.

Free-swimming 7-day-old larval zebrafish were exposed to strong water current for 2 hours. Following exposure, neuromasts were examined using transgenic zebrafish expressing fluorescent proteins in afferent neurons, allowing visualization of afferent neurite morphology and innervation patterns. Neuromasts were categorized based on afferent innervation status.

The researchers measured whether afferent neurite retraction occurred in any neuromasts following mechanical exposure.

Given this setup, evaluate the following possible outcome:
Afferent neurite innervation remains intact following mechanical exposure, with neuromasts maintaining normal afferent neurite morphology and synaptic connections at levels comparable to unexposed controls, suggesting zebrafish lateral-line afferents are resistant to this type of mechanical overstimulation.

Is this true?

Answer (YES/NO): NO